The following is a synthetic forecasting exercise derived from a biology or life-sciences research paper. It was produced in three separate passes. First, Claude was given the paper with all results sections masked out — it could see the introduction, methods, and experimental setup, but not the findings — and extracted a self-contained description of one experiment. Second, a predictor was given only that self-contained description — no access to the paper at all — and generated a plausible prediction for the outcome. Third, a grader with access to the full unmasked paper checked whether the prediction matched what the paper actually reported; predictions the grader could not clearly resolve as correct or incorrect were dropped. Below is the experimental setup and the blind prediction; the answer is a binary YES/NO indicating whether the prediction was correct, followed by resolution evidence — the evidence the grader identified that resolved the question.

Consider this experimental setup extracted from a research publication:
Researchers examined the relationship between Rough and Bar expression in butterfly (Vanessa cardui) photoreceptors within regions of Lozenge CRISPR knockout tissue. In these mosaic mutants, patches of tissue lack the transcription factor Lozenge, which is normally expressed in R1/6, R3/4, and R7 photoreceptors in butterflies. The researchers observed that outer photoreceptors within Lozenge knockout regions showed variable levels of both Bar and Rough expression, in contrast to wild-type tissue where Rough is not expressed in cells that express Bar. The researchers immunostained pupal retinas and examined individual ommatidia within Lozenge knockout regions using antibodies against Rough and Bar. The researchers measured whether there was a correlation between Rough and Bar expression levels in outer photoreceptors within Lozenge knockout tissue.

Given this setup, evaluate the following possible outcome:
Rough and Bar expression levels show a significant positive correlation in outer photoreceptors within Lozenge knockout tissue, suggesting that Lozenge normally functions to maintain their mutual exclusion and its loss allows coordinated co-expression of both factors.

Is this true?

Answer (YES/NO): NO